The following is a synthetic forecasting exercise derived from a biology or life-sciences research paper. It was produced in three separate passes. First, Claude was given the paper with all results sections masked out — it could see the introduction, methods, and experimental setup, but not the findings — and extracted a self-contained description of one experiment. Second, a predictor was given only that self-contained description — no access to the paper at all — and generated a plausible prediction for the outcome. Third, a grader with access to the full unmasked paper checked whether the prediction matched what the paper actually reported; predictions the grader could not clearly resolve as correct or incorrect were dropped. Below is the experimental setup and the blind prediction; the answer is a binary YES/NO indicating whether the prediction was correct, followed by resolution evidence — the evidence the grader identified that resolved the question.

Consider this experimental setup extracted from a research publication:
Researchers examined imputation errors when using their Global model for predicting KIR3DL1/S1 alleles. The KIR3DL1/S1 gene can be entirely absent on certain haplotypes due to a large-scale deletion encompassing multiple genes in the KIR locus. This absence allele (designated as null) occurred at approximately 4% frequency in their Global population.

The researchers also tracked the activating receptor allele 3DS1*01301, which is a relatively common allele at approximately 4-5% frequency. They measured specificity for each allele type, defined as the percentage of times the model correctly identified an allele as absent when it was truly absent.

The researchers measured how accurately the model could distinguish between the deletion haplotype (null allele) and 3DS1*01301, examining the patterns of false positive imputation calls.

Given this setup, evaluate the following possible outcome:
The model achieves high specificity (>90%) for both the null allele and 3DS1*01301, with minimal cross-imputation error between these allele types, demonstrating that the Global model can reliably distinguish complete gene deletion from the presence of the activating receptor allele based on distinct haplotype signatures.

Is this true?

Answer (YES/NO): NO